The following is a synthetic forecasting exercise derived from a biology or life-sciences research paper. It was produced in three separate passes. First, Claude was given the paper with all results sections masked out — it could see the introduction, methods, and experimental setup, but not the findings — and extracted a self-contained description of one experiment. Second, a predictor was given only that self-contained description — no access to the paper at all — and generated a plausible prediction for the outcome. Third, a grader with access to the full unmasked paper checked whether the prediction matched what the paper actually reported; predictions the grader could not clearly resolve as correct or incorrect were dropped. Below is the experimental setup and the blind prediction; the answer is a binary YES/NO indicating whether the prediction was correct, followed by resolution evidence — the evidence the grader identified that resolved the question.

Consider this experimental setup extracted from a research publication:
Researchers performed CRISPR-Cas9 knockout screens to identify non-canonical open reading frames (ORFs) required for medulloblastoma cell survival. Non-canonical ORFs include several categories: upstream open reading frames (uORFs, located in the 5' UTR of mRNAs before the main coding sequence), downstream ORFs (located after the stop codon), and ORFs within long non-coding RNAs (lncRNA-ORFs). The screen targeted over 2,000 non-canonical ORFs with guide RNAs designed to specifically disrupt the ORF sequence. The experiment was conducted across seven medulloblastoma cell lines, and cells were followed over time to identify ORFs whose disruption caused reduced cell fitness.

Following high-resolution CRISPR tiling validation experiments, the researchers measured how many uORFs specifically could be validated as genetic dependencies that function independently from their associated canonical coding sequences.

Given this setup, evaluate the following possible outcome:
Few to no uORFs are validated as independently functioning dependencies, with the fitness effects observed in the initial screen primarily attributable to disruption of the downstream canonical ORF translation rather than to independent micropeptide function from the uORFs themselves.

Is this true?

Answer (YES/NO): NO